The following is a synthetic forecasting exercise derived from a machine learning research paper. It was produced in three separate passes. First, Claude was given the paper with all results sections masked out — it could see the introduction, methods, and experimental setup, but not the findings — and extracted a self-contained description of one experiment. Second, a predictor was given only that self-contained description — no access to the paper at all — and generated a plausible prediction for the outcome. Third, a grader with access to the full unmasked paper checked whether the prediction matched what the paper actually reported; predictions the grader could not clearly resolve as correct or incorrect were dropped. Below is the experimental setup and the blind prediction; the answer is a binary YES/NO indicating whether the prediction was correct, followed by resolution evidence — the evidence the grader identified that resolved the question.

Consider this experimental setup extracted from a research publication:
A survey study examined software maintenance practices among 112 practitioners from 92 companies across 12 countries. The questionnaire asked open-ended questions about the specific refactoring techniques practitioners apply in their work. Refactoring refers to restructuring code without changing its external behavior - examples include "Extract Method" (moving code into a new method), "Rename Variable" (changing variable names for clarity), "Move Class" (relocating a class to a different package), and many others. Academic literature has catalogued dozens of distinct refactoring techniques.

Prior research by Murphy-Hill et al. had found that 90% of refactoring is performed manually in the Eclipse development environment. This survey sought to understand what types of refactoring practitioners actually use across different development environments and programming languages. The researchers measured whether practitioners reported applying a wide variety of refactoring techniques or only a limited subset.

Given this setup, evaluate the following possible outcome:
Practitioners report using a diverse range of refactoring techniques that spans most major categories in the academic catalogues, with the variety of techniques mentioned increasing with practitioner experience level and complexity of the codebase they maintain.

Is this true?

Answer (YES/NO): NO